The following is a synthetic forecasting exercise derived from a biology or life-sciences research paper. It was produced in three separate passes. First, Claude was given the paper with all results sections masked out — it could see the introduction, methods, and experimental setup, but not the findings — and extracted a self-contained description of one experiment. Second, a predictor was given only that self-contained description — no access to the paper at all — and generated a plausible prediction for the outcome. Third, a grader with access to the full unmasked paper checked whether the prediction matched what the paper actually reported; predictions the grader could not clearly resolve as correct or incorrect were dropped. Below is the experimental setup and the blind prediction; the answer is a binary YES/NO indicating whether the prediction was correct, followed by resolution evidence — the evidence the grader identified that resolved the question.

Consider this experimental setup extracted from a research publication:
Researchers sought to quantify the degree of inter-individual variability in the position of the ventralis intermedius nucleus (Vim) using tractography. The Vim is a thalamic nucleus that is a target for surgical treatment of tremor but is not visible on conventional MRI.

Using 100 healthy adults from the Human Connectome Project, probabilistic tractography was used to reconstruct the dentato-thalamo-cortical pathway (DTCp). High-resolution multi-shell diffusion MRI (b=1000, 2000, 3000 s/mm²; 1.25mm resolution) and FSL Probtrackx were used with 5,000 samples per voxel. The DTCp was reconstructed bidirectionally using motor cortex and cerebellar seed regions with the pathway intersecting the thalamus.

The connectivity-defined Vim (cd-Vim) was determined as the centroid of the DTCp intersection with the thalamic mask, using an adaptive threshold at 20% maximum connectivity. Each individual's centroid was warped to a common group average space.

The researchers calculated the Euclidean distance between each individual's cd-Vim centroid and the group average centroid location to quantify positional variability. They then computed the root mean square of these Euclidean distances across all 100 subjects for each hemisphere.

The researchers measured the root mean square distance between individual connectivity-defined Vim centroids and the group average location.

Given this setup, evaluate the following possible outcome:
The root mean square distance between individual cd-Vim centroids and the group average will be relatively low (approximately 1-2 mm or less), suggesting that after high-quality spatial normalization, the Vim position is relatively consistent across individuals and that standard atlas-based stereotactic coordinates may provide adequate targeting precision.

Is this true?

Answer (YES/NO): NO